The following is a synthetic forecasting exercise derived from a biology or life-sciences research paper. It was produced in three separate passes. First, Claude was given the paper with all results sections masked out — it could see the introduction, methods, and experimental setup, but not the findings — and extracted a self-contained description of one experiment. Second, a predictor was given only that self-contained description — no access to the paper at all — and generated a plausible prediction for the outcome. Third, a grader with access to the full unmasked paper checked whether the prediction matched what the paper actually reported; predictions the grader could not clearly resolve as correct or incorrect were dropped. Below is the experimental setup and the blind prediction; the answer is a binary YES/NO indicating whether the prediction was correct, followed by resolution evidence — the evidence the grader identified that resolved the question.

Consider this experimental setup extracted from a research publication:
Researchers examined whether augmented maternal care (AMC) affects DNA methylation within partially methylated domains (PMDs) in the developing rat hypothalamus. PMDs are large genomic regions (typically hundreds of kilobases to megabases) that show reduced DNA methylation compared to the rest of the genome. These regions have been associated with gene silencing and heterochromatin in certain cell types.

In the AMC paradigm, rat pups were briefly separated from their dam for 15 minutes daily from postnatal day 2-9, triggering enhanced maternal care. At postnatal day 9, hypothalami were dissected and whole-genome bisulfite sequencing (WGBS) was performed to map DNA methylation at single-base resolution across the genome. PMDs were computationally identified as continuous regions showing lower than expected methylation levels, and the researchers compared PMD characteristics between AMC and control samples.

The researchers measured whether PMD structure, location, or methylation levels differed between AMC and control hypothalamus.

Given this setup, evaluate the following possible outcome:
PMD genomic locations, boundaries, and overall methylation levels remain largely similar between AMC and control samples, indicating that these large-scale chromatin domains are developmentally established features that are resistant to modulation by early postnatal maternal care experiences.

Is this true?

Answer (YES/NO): NO